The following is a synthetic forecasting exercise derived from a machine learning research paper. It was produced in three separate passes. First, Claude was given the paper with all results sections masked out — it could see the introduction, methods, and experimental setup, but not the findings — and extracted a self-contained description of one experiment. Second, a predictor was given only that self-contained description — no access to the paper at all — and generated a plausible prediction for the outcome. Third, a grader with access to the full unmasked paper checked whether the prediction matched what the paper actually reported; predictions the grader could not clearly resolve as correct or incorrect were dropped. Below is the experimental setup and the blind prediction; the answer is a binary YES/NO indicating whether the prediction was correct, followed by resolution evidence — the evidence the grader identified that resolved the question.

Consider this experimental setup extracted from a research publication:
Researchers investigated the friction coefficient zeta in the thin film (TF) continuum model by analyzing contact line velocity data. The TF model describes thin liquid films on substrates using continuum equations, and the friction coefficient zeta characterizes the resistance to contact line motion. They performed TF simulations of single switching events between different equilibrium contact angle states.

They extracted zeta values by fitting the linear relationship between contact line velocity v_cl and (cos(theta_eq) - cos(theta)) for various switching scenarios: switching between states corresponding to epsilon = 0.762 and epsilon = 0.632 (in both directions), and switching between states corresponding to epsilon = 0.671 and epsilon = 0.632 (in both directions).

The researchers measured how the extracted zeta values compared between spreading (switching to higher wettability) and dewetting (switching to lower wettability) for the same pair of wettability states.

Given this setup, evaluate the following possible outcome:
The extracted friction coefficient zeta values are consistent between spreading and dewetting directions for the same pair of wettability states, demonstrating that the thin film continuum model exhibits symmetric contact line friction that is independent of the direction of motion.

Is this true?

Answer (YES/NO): NO